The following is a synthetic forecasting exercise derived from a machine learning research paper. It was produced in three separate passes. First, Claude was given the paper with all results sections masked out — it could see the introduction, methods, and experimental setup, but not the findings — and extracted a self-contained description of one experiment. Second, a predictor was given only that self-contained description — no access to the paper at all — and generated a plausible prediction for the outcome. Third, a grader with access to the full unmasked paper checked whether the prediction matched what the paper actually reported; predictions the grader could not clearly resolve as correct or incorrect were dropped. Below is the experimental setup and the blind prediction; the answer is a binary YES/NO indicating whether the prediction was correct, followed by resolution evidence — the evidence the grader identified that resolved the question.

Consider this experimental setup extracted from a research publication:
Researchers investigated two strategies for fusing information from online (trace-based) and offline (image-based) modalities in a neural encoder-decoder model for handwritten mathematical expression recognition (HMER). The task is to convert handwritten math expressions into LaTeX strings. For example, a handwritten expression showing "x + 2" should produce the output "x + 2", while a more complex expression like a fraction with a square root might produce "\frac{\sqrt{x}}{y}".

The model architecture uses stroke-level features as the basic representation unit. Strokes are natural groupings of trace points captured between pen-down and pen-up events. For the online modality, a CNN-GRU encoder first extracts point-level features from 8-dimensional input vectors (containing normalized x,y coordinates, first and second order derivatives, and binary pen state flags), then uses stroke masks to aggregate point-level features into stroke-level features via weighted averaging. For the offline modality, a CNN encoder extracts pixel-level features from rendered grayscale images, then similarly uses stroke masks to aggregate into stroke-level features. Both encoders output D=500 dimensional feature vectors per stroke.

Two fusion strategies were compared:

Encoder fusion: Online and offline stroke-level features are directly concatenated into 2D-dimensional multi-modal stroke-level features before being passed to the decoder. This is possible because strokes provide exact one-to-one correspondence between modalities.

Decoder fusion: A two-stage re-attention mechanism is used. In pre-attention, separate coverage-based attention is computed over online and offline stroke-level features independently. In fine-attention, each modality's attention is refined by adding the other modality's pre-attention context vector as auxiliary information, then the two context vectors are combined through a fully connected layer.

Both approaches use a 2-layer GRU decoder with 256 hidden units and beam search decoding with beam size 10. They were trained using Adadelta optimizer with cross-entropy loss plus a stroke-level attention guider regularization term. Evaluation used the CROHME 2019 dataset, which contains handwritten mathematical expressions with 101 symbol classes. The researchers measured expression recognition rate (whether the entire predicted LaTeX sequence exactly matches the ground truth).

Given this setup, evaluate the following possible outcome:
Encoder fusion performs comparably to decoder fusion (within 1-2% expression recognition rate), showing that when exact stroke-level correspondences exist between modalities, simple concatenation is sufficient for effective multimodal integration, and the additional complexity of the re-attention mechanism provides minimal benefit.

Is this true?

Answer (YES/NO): NO